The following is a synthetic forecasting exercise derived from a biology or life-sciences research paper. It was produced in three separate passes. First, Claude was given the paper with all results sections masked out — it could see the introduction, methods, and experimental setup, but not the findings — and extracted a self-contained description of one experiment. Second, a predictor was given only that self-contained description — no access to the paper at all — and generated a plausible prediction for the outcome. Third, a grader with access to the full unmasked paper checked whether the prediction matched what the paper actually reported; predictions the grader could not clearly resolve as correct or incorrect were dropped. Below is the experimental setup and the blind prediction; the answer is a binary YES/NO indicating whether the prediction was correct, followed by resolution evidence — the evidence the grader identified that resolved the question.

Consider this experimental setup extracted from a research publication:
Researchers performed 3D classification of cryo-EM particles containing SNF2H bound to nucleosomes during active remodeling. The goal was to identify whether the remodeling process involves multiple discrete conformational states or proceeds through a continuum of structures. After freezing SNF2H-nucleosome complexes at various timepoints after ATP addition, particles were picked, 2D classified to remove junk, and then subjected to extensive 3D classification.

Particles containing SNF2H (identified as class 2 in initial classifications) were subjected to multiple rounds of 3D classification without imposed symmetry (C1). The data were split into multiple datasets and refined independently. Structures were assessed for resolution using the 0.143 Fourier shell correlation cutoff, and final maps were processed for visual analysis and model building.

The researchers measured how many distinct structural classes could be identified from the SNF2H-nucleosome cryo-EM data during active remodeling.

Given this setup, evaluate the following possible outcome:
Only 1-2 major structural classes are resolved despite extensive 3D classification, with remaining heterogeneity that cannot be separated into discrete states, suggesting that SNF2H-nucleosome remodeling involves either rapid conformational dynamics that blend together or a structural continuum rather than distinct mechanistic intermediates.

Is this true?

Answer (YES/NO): NO